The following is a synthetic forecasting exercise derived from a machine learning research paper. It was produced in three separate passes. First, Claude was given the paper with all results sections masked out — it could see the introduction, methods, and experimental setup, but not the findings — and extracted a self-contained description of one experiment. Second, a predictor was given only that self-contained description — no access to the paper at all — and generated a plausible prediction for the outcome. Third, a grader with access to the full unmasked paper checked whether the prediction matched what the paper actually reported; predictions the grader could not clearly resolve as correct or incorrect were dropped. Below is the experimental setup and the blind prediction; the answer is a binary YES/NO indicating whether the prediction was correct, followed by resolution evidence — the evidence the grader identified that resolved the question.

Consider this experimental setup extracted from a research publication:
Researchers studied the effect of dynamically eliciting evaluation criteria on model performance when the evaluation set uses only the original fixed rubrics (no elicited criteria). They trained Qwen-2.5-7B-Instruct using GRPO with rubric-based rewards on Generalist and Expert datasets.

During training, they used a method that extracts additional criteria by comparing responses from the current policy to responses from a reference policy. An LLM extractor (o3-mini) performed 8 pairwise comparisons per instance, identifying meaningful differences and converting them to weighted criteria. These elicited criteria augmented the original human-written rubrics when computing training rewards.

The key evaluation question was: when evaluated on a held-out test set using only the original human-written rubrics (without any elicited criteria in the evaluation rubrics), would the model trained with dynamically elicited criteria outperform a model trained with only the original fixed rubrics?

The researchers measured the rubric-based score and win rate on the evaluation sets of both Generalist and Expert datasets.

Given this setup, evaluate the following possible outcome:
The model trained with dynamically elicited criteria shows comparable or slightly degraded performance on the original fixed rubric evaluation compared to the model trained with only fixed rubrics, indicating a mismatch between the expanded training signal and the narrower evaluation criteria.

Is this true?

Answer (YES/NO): NO